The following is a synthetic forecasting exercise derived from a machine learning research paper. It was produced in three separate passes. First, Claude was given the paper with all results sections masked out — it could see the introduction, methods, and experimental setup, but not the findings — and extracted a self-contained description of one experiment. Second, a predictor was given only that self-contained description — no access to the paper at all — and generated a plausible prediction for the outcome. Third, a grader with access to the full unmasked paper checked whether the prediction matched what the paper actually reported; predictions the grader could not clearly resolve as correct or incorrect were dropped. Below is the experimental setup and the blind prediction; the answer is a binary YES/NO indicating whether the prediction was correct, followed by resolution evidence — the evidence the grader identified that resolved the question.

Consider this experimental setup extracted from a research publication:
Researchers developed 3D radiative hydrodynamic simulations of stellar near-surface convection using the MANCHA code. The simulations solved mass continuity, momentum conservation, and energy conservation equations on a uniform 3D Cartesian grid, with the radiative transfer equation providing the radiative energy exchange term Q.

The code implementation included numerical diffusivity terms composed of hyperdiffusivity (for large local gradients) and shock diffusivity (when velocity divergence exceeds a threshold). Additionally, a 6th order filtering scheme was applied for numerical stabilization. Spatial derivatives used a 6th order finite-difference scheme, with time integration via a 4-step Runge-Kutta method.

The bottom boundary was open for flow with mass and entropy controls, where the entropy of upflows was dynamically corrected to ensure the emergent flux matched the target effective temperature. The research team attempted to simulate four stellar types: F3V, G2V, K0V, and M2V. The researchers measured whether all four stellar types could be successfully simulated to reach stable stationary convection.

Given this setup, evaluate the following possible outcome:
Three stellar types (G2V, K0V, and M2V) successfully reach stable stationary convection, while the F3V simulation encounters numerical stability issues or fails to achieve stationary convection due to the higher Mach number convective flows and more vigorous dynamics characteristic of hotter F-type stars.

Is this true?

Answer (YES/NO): YES